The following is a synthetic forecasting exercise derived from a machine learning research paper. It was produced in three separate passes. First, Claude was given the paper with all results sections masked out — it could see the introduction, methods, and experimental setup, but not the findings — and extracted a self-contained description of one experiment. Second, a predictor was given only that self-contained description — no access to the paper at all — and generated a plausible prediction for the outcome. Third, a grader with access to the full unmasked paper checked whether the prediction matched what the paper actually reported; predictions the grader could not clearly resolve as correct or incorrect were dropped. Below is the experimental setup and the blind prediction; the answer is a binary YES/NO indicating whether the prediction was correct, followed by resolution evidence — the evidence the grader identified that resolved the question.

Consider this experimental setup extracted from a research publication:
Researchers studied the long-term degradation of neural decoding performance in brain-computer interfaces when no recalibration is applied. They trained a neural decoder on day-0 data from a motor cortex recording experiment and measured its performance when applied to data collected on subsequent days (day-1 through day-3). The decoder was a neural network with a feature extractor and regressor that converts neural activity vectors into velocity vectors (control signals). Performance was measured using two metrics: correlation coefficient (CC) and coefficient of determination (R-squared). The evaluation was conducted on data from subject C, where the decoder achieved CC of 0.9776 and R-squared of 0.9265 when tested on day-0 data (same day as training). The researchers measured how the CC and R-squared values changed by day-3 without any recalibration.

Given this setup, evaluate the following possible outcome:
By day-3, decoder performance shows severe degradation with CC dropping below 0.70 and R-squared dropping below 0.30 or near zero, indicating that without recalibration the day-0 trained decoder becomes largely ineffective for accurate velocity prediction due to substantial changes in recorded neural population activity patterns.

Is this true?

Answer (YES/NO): NO